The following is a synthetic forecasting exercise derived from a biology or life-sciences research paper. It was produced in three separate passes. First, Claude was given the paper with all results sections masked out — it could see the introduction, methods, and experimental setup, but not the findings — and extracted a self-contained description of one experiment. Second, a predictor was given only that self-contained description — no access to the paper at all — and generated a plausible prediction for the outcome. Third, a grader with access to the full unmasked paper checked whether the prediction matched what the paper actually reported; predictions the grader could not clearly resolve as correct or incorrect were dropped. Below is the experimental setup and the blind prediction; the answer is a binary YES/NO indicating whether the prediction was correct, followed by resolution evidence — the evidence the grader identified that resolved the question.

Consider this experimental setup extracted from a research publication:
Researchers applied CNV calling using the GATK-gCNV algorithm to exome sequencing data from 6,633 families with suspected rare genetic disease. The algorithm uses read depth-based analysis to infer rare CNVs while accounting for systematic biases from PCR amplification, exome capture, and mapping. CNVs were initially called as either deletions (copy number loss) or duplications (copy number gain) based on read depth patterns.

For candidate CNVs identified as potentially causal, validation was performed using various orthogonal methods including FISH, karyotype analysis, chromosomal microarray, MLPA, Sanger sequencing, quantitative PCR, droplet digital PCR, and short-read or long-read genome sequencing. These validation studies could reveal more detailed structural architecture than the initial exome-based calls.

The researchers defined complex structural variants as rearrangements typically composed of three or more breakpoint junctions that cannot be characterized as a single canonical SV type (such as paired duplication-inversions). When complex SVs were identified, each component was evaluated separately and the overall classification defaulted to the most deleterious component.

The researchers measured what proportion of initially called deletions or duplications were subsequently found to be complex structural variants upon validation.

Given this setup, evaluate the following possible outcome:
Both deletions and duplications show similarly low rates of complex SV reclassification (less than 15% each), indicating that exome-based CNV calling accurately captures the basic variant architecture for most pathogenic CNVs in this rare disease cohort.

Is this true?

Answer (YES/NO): NO